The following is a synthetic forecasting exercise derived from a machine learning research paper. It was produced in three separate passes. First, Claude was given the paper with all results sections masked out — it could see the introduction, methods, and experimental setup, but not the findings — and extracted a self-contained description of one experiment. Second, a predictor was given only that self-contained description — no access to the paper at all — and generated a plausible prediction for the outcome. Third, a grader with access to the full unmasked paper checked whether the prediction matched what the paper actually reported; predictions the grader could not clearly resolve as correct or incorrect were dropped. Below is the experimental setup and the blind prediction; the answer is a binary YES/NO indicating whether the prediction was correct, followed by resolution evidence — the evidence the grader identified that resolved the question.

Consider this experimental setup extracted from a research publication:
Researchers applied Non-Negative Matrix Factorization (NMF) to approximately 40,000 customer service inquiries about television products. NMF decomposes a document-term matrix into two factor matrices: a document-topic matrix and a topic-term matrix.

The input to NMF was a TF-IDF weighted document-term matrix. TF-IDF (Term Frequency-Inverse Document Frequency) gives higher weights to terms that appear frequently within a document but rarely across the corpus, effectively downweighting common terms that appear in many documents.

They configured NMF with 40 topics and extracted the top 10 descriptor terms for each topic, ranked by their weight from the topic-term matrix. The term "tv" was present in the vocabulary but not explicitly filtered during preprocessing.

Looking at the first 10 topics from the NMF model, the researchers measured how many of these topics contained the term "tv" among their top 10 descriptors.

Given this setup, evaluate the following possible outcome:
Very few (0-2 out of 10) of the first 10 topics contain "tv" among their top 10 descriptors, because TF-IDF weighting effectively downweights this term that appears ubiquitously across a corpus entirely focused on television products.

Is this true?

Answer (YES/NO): YES